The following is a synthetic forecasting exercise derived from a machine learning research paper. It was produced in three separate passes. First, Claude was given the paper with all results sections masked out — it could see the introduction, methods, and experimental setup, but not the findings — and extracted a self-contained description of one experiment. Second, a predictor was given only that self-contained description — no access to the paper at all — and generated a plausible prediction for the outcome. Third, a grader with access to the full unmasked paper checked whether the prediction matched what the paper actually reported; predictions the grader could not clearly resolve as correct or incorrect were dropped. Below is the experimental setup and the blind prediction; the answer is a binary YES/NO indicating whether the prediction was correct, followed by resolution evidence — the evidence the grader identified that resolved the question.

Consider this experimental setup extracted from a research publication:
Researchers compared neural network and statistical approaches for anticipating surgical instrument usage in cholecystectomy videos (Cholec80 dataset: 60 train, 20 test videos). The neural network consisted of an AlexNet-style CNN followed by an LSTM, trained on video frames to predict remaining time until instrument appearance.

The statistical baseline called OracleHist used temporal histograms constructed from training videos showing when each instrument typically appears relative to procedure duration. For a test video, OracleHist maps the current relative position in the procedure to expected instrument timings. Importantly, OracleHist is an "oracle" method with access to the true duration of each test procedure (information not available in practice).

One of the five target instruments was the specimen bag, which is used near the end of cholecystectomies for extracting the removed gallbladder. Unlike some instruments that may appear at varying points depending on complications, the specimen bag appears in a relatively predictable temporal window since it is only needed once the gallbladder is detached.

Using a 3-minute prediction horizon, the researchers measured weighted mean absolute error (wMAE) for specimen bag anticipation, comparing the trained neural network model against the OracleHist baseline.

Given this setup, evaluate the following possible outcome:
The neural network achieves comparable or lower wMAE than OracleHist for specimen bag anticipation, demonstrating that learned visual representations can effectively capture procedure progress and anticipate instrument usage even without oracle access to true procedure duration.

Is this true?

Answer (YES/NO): NO